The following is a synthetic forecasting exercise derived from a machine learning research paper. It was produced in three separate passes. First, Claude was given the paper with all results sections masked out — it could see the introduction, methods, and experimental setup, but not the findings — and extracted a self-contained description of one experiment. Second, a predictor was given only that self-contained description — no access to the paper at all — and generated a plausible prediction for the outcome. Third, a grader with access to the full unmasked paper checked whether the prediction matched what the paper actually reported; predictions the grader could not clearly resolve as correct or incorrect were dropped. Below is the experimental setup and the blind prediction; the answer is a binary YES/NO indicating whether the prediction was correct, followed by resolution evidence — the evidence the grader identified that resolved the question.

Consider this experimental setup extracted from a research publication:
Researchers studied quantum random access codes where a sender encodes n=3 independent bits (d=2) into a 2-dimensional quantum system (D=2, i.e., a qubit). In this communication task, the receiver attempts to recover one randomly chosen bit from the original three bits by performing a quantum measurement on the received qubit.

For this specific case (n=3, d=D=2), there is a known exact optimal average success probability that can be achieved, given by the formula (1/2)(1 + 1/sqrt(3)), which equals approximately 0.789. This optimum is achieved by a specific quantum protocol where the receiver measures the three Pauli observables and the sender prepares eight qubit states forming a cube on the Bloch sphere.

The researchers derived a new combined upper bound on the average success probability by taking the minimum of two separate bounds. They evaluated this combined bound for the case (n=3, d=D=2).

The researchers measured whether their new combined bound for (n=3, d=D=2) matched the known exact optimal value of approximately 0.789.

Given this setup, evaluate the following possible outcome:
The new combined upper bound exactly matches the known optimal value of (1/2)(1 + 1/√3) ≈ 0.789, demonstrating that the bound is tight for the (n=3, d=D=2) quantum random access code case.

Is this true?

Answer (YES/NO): YES